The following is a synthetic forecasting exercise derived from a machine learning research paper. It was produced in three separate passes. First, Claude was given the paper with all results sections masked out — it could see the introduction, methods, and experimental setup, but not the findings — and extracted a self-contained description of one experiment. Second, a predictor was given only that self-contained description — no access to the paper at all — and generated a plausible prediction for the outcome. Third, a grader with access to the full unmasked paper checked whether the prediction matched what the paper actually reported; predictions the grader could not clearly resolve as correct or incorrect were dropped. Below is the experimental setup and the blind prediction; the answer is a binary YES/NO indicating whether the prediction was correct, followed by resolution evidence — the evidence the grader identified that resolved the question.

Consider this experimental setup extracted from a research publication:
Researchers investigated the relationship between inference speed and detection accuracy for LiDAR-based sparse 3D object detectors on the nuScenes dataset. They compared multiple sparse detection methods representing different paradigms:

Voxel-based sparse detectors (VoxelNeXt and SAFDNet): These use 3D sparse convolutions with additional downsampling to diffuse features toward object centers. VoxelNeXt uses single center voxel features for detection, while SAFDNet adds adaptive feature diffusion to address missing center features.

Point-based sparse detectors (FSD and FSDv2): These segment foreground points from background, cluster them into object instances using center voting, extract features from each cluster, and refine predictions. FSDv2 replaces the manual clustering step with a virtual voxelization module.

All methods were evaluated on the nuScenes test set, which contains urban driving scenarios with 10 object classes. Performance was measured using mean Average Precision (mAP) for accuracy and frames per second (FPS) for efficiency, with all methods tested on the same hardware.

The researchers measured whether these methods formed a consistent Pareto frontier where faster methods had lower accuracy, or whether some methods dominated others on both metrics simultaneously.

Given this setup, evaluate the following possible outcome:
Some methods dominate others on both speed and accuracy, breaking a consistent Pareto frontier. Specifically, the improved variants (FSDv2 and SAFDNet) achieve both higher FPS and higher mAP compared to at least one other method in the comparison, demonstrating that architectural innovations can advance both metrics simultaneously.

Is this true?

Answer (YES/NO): NO